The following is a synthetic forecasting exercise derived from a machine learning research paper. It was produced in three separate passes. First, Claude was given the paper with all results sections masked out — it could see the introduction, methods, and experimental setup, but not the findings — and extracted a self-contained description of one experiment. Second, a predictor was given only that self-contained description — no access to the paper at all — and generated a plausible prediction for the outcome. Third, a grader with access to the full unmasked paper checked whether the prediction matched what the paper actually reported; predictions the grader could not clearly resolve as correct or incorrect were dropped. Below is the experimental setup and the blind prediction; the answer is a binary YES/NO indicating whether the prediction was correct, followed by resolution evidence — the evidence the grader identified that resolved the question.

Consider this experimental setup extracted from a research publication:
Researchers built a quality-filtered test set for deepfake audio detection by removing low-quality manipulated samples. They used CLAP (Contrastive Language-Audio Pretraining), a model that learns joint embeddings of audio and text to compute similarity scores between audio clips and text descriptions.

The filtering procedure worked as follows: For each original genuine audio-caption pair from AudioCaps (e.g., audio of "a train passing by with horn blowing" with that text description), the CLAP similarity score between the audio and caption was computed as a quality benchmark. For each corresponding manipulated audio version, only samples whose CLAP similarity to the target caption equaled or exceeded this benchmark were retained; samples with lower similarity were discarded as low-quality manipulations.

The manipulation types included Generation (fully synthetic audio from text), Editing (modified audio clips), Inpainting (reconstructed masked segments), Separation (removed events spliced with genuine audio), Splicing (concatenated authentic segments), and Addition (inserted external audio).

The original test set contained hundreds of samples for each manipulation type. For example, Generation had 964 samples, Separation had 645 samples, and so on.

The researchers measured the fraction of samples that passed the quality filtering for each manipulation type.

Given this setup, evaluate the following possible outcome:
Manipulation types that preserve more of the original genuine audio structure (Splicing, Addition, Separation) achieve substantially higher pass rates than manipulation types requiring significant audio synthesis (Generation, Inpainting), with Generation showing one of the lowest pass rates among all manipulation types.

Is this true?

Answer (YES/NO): NO